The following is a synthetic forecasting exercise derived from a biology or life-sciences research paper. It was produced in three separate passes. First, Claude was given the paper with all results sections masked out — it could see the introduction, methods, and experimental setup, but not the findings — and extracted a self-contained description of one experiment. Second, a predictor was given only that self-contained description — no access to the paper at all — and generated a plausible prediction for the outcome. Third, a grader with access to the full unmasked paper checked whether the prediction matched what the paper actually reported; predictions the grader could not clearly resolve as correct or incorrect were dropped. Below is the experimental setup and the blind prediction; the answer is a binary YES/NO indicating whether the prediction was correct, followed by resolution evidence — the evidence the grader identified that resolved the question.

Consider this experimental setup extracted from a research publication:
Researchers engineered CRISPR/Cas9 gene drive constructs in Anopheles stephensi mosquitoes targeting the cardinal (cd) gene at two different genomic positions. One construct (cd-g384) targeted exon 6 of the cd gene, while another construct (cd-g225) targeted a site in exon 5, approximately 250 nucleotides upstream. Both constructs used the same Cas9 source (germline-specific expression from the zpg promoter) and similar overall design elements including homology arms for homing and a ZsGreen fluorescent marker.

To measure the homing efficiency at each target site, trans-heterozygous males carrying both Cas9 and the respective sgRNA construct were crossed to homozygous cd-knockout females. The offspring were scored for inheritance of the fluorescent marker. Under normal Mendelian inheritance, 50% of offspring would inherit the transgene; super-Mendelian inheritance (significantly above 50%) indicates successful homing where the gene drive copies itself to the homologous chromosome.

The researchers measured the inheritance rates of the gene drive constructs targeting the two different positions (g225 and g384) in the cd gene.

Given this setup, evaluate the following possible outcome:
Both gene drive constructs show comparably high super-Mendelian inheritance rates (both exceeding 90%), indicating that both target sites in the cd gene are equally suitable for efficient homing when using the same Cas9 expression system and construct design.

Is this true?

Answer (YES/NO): NO